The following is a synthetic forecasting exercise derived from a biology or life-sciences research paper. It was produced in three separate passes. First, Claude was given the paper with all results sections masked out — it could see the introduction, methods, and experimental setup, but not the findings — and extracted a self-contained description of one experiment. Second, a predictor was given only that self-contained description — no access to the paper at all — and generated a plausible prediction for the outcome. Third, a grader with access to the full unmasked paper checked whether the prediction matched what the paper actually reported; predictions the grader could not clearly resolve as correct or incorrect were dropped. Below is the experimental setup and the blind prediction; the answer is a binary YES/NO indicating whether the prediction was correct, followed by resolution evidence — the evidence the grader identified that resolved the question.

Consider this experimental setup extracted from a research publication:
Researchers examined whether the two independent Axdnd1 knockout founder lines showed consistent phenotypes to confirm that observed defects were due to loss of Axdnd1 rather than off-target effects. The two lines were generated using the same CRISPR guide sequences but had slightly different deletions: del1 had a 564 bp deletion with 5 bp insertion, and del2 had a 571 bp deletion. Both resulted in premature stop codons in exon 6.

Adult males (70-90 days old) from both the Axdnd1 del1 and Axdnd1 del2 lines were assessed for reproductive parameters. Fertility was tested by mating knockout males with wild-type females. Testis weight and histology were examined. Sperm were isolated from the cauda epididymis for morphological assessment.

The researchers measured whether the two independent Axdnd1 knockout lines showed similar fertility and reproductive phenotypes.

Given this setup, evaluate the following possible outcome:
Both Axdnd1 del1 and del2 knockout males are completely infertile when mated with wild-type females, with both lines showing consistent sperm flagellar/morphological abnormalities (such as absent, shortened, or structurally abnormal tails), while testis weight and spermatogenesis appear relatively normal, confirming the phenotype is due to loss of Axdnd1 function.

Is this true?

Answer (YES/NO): NO